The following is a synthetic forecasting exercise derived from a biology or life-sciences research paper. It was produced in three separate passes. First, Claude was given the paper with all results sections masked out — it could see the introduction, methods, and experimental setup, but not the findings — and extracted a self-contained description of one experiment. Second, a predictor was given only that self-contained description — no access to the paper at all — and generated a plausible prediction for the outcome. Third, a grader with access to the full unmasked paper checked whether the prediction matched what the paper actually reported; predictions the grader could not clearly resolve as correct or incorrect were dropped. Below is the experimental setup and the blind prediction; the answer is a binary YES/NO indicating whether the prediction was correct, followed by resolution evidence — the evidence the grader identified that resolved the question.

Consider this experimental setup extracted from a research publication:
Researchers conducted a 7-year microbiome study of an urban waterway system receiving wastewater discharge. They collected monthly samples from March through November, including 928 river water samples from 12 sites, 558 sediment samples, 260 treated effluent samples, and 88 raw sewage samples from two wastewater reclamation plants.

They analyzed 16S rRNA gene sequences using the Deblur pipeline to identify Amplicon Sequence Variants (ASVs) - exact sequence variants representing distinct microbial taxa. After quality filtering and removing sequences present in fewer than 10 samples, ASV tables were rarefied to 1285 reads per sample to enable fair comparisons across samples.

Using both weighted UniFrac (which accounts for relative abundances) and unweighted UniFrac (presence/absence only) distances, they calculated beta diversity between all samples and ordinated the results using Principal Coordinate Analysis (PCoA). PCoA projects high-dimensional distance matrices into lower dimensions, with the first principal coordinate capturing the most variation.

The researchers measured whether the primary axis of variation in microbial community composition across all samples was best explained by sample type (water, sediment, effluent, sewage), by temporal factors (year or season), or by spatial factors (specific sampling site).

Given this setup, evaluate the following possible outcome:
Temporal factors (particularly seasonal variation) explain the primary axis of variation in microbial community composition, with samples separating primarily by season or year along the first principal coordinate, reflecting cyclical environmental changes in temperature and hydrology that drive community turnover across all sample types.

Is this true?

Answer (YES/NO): NO